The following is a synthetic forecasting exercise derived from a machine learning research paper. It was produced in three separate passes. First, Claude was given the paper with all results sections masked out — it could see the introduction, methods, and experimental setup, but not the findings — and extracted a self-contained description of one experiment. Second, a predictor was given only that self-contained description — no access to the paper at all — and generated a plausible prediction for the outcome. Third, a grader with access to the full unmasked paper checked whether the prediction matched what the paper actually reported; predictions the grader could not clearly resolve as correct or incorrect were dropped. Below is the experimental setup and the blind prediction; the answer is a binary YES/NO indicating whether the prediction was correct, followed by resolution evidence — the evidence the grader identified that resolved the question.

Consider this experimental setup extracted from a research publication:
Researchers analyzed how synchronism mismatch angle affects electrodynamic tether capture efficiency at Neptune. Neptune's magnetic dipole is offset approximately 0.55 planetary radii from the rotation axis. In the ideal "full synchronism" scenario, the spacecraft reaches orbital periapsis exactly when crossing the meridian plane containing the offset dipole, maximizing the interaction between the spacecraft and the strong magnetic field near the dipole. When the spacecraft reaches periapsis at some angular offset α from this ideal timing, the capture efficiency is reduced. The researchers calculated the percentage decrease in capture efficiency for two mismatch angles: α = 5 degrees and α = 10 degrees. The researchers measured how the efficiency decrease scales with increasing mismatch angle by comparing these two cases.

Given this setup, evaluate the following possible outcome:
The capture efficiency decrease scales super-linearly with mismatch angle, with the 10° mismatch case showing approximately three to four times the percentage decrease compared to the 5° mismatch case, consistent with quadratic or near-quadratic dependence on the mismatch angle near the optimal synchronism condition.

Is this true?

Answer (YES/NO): YES